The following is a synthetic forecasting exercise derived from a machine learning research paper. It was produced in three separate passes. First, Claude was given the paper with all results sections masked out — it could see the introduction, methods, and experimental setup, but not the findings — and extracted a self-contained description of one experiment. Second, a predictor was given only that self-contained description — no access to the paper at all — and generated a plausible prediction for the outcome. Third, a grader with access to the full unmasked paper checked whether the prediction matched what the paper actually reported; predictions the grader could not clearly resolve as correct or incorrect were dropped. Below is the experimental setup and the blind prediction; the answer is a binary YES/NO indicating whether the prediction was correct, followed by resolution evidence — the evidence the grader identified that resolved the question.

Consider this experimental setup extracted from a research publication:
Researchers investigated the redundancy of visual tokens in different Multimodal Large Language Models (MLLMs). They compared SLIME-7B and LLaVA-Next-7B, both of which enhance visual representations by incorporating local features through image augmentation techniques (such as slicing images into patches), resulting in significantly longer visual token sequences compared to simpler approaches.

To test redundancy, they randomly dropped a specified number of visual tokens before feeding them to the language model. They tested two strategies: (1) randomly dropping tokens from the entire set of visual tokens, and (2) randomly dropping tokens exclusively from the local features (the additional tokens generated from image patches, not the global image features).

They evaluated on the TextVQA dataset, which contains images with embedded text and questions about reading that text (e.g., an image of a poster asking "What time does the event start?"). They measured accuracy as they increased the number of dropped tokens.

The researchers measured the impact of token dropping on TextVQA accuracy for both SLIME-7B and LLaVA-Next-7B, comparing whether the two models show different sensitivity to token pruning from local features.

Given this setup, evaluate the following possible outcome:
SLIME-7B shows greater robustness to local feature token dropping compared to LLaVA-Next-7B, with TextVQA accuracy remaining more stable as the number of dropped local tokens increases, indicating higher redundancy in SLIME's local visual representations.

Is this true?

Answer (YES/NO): YES